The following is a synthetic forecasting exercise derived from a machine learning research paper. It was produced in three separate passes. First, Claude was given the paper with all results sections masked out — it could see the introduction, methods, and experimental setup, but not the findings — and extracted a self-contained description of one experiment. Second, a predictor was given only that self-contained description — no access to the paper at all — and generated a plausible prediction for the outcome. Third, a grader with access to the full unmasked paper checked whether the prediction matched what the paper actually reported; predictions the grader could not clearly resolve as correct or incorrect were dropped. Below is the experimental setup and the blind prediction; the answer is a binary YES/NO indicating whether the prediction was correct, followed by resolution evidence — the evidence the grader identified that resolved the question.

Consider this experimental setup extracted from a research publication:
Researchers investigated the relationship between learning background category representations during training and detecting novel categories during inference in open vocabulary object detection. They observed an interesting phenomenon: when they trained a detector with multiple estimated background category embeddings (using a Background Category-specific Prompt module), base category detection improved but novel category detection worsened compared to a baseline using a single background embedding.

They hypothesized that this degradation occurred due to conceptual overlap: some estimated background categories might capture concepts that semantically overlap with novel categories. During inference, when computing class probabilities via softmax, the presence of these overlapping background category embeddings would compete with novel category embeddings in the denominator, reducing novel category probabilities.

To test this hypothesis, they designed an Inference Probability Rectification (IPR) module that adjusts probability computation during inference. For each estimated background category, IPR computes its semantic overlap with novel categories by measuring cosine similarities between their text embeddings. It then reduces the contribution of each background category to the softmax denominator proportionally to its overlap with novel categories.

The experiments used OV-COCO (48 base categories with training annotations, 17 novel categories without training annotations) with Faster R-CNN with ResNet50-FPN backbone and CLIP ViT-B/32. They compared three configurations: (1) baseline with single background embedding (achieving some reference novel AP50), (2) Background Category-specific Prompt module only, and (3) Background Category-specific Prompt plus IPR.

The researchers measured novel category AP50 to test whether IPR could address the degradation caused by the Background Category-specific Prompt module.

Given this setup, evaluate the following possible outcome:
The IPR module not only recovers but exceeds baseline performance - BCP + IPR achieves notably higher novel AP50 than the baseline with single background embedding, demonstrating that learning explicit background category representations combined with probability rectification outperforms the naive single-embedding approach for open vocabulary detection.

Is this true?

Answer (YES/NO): YES